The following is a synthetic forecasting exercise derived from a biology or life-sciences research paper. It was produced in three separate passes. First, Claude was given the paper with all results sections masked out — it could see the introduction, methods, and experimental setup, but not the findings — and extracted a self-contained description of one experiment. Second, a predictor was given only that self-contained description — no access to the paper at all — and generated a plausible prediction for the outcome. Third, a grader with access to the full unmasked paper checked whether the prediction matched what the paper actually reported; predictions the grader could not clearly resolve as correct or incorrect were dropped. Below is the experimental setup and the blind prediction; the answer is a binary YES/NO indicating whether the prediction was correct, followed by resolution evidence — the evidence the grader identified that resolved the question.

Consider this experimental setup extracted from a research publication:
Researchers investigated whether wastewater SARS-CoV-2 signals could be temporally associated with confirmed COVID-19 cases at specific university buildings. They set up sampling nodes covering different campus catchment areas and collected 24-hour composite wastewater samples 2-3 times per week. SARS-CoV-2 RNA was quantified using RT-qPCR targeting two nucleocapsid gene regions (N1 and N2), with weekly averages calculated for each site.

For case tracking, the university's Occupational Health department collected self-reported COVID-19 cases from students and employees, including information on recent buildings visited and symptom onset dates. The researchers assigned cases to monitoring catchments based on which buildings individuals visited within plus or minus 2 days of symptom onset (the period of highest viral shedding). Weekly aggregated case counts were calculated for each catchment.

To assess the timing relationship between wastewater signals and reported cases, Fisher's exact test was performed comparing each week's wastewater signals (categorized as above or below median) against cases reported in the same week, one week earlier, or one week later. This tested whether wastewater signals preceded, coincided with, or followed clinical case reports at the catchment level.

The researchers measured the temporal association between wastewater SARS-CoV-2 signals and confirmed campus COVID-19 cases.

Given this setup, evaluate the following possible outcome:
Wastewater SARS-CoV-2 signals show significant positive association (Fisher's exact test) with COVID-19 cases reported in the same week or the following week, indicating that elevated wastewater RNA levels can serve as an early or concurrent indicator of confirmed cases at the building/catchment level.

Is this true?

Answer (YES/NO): YES